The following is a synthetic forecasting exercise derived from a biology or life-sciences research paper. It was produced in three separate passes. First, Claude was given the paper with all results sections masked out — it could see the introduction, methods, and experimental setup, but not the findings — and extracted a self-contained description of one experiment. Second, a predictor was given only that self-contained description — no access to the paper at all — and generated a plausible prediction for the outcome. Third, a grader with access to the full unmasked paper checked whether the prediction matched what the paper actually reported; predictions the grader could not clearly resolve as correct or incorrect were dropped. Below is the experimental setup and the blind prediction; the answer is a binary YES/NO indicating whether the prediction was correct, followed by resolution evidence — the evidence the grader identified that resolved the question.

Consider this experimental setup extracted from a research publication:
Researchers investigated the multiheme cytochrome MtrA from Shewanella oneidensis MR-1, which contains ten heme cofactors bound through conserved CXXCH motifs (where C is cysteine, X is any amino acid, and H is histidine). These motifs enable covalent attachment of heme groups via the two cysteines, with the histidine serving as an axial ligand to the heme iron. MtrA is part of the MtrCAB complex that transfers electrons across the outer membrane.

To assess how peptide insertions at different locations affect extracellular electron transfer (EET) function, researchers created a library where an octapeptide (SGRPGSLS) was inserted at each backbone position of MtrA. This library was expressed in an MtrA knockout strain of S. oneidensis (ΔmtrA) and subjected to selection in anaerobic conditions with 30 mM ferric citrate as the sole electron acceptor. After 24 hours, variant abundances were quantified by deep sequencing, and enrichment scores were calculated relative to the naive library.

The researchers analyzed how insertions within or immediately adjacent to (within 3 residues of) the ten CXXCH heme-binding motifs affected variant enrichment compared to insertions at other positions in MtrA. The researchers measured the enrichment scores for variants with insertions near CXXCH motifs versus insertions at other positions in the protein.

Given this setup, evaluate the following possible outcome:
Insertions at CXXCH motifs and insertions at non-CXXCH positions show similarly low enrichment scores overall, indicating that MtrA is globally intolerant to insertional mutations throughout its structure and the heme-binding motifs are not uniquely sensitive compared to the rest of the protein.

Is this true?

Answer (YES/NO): NO